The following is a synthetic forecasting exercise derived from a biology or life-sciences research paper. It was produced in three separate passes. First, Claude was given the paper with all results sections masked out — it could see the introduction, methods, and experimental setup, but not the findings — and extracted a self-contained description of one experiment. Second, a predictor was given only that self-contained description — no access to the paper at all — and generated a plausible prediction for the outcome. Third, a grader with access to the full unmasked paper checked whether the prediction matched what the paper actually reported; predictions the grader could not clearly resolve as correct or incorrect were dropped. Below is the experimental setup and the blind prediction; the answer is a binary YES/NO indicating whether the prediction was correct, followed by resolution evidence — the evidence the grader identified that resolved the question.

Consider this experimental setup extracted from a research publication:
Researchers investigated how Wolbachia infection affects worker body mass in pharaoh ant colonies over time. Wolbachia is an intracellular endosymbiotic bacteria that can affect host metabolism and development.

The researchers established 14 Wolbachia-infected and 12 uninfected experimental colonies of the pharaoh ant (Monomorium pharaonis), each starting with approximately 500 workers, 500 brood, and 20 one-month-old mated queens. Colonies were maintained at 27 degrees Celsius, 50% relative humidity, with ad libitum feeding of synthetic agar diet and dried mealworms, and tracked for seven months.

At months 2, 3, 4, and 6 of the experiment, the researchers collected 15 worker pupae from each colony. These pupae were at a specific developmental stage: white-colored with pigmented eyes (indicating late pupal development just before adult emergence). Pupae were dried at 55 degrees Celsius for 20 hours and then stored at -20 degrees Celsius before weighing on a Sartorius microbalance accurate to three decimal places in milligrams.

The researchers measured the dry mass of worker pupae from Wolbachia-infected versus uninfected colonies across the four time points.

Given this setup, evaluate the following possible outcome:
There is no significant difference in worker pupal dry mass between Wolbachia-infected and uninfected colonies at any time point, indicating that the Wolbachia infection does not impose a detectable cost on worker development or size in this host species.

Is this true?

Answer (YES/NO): NO